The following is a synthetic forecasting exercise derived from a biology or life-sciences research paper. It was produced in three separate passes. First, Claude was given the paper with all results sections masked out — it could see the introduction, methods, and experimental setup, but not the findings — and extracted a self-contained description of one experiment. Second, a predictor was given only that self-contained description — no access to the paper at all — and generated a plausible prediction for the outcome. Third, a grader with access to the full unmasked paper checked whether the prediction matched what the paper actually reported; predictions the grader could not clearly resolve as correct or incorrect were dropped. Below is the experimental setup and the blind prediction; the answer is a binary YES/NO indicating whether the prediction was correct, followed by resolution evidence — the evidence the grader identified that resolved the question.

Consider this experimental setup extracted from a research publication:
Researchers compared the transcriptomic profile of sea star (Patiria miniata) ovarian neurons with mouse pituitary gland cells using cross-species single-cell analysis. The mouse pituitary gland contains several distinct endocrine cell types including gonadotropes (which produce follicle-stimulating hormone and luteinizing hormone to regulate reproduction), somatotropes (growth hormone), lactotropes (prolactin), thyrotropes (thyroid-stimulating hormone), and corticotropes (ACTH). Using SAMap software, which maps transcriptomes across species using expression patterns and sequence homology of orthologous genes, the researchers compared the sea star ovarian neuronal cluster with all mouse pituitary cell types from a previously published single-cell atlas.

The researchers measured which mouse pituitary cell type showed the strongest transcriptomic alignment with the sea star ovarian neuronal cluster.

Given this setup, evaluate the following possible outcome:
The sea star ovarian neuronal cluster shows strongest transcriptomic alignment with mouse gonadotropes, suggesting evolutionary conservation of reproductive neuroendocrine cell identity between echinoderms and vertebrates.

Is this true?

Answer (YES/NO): YES